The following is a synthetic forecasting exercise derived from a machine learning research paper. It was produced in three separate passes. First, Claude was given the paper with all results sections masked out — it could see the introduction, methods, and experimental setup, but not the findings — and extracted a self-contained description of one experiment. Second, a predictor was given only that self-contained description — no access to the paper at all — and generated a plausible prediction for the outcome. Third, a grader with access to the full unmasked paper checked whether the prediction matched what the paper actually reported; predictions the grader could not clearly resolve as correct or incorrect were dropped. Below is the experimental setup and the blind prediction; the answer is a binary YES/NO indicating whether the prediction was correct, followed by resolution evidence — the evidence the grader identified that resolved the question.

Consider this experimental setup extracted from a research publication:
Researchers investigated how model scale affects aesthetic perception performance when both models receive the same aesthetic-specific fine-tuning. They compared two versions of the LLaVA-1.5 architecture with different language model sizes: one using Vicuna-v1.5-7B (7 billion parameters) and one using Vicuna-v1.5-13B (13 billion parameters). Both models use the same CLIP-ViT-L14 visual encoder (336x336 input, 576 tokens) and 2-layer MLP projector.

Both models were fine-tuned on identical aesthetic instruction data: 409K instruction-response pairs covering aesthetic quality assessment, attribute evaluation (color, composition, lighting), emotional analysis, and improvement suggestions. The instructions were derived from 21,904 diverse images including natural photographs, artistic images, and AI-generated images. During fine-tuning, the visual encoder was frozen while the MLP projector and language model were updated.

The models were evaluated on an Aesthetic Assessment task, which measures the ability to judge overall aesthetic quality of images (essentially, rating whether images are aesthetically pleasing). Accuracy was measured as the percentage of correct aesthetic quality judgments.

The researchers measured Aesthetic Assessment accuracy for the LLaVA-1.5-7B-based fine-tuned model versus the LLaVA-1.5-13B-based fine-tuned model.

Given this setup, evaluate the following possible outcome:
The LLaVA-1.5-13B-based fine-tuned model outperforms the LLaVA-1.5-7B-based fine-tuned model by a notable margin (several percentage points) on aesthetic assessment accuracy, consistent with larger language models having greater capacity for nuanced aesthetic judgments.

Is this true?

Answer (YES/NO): YES